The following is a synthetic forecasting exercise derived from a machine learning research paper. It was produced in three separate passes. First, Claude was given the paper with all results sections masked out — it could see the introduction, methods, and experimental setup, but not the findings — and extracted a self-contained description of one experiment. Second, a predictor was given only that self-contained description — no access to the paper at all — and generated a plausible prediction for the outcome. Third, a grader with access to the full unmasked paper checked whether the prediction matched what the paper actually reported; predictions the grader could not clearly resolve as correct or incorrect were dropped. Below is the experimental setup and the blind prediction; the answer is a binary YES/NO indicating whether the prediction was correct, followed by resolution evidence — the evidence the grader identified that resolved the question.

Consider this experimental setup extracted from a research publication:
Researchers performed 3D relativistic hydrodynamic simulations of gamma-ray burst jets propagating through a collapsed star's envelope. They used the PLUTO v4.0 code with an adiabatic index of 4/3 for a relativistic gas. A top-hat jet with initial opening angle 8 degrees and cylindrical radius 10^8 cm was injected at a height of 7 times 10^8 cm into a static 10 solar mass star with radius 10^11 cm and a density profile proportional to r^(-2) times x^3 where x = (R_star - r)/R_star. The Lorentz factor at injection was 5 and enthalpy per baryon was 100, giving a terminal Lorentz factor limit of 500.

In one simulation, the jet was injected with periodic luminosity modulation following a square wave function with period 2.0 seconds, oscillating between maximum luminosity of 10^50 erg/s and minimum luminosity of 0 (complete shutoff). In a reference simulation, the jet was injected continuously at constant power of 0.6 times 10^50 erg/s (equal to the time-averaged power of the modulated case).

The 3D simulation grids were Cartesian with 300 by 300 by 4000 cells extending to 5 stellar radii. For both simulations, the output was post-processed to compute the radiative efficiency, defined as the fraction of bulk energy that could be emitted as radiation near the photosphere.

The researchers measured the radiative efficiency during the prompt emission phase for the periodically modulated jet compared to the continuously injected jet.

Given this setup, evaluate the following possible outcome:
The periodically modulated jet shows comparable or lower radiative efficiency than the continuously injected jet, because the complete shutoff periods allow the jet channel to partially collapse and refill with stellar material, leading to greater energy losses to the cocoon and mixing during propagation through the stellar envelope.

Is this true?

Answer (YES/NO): YES